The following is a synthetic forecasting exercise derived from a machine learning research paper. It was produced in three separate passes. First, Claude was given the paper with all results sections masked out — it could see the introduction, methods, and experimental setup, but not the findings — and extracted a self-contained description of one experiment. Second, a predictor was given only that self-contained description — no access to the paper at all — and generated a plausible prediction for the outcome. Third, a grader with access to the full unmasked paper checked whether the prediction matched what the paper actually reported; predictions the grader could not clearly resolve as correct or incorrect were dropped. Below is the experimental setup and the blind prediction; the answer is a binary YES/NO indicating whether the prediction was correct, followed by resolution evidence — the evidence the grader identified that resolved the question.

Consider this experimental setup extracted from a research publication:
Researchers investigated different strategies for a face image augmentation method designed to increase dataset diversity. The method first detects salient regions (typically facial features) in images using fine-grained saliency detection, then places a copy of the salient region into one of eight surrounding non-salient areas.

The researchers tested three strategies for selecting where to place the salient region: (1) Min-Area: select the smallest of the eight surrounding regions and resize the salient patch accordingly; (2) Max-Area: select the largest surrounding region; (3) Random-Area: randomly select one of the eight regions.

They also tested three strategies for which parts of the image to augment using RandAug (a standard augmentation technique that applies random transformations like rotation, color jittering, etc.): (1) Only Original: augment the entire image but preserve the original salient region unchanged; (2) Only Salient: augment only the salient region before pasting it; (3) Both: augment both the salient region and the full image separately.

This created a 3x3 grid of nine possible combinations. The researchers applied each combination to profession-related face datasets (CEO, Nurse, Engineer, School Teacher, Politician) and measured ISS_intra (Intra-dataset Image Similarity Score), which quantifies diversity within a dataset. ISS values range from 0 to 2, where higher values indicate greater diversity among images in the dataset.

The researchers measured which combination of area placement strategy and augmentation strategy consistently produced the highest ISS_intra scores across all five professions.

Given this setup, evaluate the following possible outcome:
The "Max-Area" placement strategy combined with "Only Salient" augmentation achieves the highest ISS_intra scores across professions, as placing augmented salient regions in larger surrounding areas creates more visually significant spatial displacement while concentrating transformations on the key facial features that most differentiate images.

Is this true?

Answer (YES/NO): NO